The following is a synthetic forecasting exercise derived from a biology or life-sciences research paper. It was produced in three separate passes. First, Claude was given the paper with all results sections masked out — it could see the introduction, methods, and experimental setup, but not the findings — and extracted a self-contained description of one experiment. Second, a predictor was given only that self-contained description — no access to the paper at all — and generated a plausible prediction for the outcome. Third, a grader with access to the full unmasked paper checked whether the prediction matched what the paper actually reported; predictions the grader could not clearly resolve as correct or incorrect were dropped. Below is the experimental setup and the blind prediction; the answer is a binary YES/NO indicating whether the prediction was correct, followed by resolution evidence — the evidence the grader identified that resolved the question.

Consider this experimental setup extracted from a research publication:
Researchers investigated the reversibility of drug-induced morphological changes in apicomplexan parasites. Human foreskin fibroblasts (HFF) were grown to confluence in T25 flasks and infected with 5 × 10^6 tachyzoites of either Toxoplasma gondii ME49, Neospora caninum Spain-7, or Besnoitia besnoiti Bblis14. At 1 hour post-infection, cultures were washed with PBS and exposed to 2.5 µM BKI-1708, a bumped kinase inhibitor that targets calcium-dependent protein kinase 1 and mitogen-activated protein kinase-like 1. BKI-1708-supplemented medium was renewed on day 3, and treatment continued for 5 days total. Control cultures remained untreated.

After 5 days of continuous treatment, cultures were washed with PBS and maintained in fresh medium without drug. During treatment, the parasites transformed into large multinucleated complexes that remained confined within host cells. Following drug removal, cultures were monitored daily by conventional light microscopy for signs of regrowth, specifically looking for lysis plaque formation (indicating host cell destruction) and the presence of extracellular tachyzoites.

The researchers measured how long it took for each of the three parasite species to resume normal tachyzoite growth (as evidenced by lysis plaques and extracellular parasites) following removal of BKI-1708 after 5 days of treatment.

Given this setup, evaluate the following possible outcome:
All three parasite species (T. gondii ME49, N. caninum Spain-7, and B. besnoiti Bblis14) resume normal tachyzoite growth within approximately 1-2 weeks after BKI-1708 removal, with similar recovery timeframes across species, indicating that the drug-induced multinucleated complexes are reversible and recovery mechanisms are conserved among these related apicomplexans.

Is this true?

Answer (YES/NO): NO